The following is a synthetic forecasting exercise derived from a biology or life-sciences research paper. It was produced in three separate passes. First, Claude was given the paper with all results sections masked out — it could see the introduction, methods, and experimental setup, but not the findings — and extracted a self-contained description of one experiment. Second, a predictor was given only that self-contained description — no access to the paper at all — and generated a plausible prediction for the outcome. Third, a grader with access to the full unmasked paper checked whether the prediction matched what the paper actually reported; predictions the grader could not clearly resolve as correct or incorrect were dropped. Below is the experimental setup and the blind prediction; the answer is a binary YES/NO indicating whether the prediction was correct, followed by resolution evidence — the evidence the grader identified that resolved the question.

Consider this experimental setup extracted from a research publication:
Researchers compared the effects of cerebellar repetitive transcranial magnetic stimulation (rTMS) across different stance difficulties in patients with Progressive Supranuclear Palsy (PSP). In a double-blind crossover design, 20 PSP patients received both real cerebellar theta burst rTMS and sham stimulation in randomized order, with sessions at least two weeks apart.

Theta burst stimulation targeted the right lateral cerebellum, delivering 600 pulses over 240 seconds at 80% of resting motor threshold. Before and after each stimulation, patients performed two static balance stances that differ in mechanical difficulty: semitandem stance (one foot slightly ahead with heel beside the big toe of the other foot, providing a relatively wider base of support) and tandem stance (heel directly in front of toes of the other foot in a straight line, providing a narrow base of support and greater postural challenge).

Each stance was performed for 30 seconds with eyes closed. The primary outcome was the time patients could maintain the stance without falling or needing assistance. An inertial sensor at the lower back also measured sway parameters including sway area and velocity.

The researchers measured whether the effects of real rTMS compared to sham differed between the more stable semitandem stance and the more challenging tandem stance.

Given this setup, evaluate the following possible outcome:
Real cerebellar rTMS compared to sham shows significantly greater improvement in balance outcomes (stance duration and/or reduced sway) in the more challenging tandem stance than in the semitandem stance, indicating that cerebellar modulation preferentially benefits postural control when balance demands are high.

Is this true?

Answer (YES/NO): YES